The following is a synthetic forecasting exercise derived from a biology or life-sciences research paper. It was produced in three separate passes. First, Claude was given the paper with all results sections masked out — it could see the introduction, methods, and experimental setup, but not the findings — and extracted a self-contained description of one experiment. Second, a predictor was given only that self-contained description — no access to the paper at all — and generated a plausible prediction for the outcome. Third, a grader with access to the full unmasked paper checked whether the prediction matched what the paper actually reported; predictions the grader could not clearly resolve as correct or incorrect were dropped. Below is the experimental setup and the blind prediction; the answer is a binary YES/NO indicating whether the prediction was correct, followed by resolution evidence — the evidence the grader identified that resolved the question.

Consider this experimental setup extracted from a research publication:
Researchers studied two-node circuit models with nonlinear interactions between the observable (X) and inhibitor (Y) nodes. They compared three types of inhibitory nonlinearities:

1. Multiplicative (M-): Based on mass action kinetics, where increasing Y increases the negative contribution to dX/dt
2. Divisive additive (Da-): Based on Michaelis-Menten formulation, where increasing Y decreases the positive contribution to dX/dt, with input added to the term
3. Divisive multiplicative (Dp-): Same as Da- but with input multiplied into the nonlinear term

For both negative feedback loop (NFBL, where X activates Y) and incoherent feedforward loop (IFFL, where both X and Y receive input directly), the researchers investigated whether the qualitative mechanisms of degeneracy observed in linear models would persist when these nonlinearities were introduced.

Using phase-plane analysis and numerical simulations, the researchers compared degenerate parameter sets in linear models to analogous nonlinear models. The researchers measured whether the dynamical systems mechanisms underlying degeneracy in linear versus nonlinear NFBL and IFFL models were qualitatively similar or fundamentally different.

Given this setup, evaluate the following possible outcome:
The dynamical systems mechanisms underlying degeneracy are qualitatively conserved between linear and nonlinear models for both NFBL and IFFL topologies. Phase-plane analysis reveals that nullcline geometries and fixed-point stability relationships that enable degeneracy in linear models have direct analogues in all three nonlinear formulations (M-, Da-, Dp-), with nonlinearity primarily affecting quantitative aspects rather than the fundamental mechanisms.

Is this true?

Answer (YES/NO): YES